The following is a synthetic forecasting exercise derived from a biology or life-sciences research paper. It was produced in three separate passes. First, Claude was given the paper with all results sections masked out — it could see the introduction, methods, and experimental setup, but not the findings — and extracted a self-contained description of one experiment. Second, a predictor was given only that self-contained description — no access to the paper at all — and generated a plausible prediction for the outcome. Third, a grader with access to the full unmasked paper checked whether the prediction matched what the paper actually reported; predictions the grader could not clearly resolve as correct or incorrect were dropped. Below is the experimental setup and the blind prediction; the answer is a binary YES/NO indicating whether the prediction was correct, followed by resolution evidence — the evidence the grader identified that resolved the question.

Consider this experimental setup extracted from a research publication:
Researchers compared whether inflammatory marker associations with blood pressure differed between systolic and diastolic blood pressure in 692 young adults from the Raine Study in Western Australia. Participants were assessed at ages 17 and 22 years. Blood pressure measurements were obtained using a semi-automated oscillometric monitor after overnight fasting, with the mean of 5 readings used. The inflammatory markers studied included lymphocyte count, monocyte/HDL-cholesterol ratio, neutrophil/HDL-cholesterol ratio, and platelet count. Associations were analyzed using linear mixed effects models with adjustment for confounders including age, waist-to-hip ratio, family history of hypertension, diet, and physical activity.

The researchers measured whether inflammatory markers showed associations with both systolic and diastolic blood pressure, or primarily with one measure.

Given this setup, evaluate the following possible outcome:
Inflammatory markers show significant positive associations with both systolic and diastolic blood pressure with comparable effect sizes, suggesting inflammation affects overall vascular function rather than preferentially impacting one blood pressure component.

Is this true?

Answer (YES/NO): NO